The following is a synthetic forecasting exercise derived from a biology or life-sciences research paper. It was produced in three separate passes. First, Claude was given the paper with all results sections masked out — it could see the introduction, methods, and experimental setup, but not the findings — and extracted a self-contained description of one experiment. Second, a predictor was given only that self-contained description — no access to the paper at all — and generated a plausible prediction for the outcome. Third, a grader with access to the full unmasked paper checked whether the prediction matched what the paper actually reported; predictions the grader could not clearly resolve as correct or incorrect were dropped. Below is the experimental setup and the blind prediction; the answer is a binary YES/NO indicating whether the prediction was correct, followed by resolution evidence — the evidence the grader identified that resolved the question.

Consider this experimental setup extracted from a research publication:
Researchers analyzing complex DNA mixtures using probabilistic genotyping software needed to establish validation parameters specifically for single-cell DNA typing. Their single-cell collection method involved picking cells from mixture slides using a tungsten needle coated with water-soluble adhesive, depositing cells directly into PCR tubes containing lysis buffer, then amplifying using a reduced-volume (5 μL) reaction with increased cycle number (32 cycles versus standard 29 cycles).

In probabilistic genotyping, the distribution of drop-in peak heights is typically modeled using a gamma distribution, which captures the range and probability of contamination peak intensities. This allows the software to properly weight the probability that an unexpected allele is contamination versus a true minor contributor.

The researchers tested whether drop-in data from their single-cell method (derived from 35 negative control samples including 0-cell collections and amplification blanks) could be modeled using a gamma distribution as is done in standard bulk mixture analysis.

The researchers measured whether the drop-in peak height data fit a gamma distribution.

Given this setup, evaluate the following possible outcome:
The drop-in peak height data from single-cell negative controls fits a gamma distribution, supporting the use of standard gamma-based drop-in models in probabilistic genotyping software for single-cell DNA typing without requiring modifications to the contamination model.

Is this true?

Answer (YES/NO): NO